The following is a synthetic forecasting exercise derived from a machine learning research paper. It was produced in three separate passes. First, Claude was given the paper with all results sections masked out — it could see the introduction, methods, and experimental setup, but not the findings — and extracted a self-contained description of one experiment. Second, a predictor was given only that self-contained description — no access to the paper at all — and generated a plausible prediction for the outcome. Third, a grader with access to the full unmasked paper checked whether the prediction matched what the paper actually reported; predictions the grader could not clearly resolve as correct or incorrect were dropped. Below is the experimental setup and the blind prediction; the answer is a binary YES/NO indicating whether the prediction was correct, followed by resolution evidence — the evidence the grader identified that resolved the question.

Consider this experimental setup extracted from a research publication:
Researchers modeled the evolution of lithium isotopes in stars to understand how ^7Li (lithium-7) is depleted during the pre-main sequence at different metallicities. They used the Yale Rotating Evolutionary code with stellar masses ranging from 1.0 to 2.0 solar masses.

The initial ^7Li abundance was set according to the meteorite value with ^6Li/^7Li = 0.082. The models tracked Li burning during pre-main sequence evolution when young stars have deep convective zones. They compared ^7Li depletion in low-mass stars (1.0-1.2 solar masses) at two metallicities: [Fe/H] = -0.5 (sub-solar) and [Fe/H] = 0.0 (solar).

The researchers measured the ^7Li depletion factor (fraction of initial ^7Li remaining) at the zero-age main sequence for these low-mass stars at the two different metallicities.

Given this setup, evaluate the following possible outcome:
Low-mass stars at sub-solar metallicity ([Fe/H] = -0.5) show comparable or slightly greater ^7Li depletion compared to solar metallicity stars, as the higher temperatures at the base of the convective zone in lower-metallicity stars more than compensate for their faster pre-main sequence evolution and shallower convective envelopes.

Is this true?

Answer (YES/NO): NO